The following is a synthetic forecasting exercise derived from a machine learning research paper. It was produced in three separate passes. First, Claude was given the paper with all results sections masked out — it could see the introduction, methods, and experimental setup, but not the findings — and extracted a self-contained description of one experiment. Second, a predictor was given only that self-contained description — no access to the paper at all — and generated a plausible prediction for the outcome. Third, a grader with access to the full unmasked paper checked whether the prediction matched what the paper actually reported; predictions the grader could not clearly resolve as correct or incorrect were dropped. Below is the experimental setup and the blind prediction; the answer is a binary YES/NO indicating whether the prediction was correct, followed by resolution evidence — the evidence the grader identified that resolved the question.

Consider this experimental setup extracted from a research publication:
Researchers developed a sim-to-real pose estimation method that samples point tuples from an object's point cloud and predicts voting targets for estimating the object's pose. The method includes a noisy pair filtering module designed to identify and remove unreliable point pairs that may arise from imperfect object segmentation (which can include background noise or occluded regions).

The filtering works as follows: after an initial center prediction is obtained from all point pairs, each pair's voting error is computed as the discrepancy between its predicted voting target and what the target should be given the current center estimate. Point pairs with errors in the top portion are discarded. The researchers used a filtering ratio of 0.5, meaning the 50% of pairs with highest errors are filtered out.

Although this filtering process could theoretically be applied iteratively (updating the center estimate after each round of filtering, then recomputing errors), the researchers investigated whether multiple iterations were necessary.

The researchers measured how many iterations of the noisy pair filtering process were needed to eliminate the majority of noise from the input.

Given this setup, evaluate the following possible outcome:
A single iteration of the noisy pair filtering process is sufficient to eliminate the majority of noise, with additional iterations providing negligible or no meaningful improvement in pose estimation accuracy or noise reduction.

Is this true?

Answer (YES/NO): YES